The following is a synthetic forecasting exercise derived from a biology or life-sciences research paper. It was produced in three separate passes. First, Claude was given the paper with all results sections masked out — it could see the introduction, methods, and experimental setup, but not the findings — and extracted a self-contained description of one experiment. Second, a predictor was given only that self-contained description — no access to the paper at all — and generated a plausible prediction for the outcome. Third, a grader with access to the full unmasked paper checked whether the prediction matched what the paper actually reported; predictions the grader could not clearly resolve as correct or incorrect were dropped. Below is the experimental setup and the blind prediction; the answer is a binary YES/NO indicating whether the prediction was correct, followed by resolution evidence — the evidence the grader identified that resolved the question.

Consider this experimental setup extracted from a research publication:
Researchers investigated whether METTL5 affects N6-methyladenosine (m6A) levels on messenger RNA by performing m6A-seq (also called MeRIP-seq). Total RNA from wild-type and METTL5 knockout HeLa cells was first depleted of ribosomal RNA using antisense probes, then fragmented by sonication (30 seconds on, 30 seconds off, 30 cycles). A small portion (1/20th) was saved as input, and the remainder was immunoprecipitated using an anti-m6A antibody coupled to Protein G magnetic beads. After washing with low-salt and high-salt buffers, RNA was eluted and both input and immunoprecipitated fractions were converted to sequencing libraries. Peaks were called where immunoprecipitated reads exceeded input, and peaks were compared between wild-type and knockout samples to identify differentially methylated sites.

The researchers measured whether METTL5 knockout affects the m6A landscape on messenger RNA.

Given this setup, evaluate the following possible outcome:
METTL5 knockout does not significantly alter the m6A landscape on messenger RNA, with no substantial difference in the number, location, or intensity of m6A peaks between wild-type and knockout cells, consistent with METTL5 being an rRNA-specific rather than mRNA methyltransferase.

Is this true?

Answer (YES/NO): NO